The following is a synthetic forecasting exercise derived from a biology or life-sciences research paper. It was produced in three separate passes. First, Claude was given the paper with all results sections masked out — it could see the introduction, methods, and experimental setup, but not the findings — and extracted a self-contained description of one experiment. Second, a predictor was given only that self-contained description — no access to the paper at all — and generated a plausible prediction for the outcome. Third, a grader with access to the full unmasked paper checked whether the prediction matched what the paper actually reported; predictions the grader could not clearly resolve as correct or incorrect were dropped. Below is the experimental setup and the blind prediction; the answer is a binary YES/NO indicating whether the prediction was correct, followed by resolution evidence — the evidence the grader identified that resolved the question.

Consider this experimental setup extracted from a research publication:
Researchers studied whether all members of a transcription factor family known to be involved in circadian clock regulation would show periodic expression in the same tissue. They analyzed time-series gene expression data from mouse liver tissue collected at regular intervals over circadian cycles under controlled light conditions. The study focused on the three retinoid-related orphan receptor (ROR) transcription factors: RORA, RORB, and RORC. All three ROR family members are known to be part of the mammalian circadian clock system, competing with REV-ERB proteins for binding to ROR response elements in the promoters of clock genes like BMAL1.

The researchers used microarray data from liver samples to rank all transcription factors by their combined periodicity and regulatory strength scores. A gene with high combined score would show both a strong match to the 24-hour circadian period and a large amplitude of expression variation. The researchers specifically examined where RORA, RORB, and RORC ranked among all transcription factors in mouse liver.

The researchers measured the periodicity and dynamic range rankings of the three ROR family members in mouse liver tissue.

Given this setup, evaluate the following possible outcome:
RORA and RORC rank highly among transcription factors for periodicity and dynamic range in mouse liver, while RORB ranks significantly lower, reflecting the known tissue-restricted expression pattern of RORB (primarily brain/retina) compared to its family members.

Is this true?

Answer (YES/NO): NO